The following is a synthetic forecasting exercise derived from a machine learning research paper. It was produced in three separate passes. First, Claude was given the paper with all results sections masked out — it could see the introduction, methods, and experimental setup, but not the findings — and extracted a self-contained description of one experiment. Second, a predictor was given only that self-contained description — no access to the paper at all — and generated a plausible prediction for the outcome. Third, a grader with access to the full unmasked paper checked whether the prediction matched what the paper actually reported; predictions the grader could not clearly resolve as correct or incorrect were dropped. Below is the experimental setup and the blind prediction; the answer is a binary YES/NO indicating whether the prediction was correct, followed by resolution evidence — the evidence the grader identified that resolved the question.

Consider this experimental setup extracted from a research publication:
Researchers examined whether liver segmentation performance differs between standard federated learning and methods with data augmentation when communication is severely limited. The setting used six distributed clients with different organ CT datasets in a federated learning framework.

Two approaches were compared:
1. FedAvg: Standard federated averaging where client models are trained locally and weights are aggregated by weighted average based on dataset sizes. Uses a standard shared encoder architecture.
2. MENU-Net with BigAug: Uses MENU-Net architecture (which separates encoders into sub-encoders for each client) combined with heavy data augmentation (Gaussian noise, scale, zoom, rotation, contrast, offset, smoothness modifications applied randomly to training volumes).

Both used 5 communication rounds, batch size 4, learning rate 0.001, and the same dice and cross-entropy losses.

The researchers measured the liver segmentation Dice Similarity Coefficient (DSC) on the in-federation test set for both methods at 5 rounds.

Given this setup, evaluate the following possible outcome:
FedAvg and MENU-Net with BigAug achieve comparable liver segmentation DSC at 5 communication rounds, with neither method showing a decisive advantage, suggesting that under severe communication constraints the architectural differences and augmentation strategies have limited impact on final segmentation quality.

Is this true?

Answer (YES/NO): YES